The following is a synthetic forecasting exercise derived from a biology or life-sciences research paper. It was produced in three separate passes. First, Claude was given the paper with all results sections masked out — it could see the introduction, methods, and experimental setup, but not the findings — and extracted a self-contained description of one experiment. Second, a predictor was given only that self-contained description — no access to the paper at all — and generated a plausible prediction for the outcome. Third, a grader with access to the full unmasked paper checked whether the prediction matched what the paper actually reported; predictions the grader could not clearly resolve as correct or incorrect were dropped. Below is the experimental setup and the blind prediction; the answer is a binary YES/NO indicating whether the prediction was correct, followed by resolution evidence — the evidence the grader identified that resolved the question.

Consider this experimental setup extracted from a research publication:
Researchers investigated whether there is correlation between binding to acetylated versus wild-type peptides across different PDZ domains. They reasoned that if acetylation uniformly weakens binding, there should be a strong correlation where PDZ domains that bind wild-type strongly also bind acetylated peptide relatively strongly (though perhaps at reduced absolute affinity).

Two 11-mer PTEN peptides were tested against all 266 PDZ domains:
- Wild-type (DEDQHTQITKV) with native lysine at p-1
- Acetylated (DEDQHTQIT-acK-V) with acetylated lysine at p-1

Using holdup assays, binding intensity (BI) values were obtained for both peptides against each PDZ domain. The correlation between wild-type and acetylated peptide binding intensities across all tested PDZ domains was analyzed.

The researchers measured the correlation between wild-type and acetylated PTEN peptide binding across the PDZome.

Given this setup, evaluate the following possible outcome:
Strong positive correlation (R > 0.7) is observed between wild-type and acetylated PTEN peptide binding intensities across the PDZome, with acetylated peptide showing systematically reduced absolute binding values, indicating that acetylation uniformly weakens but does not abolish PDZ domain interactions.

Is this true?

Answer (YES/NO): NO